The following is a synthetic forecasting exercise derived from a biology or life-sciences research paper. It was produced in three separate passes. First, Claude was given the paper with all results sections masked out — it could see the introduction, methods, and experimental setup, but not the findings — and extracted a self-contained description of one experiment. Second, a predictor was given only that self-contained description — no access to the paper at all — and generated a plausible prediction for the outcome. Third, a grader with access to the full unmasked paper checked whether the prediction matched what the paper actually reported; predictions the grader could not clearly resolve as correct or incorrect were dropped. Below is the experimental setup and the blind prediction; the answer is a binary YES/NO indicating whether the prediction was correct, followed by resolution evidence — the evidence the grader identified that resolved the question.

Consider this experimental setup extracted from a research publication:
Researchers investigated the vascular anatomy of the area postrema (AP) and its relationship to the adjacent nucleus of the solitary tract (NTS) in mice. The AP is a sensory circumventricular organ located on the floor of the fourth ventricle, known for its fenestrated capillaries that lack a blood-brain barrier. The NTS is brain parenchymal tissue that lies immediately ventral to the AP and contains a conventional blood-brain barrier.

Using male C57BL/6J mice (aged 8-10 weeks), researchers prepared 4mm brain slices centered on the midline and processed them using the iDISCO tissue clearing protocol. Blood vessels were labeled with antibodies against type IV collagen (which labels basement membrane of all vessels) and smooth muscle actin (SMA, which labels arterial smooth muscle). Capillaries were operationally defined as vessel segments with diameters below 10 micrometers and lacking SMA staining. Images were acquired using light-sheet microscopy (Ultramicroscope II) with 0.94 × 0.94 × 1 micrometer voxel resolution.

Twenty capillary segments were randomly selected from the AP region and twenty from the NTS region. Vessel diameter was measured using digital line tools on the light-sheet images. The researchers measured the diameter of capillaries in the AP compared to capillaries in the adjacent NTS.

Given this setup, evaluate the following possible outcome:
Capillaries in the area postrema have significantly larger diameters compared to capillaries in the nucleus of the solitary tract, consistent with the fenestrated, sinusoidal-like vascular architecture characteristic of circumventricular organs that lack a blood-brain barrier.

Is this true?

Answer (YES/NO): YES